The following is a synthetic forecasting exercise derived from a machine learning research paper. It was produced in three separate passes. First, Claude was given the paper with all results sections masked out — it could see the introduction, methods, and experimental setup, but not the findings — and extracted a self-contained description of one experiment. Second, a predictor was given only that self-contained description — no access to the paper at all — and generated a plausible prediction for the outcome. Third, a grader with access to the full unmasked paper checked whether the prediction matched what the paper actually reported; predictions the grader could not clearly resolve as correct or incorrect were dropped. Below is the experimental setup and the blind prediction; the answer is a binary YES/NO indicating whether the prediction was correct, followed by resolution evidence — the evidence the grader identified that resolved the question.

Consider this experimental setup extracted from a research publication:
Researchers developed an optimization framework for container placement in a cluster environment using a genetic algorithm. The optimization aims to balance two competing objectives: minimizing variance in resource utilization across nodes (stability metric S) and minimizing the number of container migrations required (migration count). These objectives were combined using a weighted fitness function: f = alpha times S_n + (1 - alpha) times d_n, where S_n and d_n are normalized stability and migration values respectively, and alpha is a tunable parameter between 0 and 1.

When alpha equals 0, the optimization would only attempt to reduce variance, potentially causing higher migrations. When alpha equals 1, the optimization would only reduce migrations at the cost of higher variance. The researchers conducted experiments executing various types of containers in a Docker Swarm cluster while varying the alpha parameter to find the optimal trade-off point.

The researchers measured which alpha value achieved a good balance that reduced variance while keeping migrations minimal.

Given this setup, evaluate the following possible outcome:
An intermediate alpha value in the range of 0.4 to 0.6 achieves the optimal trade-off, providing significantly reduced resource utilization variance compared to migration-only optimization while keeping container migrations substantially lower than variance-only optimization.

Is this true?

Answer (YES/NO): NO